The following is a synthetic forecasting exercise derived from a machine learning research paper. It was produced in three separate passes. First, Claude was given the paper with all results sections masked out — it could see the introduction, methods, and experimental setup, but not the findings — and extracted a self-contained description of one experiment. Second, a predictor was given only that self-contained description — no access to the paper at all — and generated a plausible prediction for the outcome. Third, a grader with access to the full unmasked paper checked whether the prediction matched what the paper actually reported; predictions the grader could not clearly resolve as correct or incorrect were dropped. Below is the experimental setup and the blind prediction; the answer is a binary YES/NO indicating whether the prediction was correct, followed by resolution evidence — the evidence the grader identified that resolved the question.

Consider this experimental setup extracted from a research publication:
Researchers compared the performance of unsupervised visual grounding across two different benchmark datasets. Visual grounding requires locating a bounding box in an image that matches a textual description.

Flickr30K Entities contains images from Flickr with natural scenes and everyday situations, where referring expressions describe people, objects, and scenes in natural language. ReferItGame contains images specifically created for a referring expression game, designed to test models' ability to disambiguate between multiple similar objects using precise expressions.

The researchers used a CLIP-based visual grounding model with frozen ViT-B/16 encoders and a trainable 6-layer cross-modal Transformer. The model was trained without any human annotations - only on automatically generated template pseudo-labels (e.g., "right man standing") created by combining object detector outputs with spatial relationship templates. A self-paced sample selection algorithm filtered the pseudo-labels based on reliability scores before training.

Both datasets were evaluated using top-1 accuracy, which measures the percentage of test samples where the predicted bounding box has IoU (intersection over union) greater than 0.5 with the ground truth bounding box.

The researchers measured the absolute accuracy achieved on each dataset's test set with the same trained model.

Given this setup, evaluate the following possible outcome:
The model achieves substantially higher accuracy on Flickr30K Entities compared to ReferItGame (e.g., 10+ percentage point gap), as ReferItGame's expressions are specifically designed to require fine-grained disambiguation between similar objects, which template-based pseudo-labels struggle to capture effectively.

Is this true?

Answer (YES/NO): YES